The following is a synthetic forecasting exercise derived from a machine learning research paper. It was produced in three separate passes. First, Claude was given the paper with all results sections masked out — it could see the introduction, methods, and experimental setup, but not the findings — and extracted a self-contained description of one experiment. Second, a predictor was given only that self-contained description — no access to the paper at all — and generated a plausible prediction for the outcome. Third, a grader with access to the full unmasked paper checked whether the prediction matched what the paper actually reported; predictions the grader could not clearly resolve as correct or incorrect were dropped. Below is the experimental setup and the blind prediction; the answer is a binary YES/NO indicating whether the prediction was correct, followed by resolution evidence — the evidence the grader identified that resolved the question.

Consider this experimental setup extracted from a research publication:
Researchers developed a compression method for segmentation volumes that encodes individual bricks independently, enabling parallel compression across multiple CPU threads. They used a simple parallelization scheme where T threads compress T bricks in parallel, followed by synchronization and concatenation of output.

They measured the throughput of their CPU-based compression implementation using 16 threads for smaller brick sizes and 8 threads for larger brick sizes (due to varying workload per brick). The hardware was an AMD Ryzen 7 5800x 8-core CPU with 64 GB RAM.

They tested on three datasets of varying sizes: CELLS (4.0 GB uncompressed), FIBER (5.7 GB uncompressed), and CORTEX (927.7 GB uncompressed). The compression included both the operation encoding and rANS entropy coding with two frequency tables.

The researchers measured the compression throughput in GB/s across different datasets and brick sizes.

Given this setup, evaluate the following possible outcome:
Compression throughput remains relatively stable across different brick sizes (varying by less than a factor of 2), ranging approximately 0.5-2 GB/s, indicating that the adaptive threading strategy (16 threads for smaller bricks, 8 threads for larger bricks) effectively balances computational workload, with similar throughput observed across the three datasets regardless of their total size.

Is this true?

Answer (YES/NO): NO